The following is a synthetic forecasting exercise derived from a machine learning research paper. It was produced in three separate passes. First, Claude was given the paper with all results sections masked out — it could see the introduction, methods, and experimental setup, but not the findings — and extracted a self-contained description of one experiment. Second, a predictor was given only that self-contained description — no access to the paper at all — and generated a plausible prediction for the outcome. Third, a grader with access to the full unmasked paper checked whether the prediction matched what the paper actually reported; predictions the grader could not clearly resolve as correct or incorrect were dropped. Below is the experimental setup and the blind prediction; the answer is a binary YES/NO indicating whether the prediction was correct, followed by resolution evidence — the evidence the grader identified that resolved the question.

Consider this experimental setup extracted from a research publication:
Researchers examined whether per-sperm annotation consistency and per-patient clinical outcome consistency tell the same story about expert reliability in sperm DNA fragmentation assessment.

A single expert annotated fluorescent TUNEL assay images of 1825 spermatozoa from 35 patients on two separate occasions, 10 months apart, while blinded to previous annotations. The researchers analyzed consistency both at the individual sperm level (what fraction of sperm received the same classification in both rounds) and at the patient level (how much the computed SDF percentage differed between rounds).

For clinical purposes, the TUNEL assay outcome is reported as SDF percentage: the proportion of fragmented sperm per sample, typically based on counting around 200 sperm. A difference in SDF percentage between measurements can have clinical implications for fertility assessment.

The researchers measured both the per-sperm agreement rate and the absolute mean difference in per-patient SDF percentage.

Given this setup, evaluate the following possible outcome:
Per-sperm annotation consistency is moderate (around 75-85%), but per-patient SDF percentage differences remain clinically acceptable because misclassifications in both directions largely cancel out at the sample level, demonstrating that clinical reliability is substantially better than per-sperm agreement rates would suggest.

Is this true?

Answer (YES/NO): NO